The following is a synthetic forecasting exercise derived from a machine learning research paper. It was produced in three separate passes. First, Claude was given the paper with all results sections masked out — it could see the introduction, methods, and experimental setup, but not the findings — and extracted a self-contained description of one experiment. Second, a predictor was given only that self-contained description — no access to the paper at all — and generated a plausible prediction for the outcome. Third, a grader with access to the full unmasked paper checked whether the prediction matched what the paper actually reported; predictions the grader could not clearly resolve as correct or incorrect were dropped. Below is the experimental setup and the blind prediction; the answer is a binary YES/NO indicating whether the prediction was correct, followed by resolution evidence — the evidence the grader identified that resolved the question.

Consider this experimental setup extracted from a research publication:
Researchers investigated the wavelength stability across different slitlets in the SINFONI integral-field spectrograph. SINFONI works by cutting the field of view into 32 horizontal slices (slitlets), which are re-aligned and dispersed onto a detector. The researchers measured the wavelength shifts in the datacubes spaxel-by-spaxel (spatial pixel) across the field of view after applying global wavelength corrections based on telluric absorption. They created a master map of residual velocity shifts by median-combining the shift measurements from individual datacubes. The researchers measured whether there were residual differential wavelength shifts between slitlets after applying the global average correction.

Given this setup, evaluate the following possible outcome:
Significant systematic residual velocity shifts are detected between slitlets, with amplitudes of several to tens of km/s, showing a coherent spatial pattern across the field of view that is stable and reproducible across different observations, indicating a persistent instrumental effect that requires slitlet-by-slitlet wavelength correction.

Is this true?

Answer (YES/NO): NO